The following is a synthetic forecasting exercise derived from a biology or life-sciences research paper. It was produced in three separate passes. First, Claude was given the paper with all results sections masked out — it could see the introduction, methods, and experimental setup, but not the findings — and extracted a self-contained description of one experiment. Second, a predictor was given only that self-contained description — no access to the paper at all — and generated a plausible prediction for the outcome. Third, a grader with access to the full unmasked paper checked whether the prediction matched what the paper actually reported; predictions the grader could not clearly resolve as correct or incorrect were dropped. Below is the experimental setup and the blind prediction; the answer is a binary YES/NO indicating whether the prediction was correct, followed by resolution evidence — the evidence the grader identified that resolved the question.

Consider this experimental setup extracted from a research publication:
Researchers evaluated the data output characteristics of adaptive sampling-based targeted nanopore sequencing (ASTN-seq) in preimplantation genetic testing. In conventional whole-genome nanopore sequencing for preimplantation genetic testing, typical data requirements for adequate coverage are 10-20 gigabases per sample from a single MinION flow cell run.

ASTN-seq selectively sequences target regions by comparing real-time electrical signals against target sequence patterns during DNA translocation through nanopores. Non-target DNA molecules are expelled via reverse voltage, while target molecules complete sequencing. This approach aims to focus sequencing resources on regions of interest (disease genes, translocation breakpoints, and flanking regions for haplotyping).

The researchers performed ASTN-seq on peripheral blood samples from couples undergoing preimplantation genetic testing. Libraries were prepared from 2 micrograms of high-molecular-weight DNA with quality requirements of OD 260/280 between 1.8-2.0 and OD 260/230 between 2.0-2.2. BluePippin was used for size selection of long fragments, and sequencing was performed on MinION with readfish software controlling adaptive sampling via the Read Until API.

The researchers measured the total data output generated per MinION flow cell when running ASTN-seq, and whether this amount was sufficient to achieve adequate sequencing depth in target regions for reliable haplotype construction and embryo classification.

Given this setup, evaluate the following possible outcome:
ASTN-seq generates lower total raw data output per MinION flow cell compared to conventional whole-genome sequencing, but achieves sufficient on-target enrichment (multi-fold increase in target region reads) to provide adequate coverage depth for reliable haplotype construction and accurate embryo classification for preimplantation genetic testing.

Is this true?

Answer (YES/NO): NO